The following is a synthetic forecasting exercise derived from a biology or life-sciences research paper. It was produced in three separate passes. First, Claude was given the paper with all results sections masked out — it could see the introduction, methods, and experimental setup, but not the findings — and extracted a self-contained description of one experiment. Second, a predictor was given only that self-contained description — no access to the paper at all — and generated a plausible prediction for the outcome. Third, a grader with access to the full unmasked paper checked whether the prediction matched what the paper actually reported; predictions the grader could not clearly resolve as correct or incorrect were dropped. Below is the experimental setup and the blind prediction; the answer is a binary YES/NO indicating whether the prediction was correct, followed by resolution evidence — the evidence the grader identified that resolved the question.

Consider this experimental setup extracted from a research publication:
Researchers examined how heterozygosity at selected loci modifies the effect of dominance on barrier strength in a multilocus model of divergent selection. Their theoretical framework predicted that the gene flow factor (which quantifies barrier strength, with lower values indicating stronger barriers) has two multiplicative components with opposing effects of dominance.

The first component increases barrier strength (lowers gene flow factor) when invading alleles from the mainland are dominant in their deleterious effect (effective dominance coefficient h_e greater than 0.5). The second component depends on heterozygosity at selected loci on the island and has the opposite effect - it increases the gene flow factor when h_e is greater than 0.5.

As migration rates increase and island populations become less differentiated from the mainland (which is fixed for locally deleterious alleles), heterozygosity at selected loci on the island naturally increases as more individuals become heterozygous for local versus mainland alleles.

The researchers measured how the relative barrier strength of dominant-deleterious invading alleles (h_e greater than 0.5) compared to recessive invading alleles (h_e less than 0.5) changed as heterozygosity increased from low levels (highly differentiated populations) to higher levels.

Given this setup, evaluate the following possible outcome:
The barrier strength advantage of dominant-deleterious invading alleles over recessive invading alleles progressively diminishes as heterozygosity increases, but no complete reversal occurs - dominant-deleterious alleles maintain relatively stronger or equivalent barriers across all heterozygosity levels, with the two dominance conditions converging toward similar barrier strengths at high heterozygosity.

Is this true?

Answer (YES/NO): NO